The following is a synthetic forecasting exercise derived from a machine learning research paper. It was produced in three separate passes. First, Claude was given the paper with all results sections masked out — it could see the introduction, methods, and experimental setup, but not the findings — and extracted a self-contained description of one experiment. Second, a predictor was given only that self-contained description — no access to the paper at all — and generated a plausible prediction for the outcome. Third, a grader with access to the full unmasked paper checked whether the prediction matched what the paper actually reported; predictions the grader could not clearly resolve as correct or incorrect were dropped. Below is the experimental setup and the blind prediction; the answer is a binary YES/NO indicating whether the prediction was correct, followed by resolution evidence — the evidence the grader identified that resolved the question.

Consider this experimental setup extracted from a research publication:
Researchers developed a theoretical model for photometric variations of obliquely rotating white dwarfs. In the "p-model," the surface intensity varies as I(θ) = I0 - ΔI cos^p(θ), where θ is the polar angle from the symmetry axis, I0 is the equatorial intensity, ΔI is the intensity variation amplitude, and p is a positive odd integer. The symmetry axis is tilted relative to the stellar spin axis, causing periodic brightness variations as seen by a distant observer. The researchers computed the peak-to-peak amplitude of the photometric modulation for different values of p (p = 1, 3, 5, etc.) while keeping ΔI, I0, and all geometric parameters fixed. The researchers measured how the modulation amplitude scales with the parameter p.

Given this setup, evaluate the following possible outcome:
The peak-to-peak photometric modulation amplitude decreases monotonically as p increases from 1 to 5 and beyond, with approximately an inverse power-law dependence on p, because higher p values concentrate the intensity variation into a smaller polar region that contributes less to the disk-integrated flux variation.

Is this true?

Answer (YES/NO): NO